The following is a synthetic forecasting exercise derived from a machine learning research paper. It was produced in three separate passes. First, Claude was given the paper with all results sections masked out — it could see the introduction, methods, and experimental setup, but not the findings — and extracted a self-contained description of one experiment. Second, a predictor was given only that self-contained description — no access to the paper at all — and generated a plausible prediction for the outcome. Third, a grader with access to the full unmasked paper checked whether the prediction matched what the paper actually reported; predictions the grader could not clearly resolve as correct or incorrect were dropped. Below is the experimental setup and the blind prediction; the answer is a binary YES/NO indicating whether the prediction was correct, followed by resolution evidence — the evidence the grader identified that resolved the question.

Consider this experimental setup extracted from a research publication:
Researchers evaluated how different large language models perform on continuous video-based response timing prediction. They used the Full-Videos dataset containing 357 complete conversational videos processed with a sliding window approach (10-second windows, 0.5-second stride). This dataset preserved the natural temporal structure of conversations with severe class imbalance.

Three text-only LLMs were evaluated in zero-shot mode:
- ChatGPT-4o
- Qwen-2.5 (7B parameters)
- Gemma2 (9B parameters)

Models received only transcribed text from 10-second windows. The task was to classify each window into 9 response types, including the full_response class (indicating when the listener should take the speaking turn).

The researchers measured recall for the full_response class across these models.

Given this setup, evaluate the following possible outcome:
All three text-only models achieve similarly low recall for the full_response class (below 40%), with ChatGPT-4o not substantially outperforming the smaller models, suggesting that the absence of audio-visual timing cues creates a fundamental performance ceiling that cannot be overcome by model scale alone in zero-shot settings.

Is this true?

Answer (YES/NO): YES